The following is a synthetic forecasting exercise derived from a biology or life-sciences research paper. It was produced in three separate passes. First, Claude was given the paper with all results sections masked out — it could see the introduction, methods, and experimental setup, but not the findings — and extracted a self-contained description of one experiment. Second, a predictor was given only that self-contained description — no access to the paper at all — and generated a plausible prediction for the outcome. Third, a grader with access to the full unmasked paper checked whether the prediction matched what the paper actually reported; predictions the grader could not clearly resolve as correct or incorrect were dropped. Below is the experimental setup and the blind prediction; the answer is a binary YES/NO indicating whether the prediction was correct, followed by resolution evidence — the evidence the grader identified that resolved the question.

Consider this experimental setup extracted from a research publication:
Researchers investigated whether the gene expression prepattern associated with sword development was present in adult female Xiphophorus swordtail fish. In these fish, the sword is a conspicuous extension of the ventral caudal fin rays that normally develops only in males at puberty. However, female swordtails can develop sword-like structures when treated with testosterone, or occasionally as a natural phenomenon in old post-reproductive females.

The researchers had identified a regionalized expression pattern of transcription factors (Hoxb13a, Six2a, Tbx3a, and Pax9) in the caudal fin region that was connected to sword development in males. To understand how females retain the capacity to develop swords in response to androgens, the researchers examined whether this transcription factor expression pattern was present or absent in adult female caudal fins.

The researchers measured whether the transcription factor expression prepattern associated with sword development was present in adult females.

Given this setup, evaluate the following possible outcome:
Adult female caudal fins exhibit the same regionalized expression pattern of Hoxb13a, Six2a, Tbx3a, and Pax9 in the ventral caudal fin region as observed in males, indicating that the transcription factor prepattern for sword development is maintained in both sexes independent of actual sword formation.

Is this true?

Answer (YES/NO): YES